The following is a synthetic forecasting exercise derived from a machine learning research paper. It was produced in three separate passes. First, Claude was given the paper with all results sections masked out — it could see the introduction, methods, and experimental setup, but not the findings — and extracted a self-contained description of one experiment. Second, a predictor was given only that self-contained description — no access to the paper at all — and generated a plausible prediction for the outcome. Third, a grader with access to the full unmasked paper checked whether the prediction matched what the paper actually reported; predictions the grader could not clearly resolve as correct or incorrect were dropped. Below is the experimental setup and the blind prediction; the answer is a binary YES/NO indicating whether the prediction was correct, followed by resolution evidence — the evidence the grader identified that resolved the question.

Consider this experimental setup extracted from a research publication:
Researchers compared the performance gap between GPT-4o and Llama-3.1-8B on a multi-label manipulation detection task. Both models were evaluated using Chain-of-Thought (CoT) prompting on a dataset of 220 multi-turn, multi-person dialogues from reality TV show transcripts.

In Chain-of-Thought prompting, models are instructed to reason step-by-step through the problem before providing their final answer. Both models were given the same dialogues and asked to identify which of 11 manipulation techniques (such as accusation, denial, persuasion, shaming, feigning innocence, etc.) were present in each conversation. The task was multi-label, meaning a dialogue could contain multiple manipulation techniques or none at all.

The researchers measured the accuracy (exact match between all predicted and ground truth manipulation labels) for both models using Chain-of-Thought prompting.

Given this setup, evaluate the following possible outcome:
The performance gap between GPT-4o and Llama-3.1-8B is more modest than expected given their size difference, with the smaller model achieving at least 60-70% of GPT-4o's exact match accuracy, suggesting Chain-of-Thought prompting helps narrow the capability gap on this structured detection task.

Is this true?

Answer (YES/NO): YES